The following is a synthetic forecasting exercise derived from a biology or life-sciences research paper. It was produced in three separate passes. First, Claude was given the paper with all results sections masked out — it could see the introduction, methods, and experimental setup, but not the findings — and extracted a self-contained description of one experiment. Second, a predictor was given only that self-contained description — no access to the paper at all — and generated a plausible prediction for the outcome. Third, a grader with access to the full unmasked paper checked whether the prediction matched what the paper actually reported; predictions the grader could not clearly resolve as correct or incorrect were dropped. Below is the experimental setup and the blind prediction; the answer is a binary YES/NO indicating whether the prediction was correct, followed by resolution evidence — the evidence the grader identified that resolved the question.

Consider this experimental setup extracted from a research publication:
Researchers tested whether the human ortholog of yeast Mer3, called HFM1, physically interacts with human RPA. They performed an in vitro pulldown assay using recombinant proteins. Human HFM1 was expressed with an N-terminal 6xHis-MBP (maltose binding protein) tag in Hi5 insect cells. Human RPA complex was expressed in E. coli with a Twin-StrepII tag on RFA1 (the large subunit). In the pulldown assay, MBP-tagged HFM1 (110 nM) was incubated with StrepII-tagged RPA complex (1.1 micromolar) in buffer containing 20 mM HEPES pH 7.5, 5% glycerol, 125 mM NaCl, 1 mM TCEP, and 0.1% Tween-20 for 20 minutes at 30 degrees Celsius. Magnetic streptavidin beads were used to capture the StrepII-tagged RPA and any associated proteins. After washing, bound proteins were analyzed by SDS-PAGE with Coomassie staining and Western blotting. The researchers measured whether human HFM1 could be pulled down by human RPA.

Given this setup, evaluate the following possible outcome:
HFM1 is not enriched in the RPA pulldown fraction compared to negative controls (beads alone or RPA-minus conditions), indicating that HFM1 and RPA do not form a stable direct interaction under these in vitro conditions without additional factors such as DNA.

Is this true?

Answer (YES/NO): NO